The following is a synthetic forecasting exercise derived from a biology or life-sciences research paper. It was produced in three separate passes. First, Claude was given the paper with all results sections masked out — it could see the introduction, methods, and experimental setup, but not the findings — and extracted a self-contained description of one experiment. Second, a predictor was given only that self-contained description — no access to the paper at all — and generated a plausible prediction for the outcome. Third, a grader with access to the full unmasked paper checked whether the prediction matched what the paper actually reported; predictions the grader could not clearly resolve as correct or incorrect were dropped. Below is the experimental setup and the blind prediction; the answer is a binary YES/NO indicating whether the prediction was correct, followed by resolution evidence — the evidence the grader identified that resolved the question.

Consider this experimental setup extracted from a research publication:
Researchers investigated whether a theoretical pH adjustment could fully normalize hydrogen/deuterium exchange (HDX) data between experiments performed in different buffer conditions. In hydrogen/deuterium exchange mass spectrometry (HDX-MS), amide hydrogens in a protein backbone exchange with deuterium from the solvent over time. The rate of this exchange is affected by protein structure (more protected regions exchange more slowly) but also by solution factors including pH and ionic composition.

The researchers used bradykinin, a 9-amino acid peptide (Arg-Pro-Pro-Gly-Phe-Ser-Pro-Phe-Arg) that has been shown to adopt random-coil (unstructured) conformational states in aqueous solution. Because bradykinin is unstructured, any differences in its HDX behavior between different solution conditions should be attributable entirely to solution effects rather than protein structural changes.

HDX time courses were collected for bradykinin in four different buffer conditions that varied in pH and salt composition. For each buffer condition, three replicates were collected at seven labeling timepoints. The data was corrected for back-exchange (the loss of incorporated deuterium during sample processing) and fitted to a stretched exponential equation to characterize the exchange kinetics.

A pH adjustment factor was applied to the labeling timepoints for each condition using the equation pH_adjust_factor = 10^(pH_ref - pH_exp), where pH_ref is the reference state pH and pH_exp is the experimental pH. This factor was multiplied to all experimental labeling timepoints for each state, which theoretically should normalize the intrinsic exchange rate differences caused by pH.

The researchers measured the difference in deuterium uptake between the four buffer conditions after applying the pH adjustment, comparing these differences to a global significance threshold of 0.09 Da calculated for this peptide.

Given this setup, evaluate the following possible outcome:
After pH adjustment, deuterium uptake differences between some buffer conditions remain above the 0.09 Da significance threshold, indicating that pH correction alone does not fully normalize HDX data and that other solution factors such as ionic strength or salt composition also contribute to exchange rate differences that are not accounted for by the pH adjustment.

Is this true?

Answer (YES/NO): YES